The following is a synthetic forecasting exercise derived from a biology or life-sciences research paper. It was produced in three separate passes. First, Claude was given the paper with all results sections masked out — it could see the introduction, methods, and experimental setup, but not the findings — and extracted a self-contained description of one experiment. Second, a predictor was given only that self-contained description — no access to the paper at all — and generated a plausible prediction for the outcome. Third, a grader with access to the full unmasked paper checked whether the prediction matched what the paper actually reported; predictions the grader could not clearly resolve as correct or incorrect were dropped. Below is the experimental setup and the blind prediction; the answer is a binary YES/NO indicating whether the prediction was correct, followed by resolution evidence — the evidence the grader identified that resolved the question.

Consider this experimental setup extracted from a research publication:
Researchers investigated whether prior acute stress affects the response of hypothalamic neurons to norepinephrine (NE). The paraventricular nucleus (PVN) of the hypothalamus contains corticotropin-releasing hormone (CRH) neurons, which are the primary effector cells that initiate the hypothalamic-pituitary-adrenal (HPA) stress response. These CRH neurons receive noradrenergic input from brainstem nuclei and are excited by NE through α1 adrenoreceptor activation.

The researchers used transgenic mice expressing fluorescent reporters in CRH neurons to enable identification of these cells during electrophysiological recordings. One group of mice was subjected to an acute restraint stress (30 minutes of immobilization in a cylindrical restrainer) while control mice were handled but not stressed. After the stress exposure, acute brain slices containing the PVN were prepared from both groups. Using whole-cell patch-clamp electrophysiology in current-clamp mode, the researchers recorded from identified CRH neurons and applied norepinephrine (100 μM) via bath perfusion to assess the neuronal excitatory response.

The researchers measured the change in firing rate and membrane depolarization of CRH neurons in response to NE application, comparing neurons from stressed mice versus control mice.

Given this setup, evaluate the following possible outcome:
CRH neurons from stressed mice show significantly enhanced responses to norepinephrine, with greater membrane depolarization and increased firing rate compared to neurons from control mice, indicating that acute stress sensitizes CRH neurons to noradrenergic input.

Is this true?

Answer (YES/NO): NO